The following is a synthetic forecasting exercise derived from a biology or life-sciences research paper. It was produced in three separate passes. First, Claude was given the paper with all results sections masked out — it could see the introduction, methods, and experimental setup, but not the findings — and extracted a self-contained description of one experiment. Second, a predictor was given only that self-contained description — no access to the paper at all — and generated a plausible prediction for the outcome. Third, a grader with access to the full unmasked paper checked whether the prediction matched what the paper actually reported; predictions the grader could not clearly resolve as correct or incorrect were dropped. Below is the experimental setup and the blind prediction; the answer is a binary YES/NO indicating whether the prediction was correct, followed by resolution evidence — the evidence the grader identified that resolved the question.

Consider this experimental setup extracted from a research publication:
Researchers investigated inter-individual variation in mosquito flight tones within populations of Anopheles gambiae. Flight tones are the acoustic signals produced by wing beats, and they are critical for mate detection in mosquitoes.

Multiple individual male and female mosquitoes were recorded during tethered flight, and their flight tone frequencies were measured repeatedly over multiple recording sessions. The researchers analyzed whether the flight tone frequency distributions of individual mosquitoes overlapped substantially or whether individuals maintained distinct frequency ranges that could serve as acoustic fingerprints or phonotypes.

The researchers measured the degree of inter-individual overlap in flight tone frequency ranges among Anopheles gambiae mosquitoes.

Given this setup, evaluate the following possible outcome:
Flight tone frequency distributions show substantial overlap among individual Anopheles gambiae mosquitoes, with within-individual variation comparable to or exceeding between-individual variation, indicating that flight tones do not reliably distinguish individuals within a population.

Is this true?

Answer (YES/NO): NO